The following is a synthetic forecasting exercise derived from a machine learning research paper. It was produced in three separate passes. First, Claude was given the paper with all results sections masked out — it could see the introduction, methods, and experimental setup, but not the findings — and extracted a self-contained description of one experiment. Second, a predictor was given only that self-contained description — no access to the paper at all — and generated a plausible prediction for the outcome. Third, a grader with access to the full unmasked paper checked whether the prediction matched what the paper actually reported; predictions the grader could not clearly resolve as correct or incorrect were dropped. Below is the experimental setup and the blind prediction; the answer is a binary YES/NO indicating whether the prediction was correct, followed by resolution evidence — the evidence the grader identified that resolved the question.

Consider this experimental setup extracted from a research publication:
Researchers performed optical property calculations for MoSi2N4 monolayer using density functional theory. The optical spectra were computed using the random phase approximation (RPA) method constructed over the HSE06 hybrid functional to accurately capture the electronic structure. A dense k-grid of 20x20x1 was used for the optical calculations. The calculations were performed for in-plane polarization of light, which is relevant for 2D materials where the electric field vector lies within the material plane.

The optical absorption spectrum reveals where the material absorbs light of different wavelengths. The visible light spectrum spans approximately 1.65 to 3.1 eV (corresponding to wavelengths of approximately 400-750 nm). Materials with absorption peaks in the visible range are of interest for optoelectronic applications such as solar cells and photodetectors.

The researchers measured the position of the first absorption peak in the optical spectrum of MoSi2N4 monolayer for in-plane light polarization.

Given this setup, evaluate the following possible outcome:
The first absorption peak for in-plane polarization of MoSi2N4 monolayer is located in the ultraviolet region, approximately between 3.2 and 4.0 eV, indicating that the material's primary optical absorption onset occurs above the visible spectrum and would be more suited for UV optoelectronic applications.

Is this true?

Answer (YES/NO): NO